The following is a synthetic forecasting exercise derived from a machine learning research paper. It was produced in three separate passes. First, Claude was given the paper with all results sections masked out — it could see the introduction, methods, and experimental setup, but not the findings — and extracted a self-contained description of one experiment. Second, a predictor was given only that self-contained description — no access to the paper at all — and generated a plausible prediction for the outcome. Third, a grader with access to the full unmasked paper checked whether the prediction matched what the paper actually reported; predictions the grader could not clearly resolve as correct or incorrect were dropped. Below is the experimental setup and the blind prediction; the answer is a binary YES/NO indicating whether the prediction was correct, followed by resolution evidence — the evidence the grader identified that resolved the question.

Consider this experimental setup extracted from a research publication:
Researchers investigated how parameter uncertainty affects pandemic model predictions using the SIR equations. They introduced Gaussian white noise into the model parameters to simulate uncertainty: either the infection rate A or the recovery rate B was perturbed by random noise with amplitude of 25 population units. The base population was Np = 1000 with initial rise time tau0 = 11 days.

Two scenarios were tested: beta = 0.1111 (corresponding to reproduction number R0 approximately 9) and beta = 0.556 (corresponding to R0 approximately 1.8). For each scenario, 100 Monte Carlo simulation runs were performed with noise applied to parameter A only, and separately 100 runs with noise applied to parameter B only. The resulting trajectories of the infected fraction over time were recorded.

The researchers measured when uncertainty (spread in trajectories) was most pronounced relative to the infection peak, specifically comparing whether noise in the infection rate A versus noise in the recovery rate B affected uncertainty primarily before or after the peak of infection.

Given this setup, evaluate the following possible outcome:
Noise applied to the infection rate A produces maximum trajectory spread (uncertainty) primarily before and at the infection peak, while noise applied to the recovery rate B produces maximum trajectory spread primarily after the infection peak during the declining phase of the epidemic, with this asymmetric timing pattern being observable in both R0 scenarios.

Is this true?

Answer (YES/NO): NO